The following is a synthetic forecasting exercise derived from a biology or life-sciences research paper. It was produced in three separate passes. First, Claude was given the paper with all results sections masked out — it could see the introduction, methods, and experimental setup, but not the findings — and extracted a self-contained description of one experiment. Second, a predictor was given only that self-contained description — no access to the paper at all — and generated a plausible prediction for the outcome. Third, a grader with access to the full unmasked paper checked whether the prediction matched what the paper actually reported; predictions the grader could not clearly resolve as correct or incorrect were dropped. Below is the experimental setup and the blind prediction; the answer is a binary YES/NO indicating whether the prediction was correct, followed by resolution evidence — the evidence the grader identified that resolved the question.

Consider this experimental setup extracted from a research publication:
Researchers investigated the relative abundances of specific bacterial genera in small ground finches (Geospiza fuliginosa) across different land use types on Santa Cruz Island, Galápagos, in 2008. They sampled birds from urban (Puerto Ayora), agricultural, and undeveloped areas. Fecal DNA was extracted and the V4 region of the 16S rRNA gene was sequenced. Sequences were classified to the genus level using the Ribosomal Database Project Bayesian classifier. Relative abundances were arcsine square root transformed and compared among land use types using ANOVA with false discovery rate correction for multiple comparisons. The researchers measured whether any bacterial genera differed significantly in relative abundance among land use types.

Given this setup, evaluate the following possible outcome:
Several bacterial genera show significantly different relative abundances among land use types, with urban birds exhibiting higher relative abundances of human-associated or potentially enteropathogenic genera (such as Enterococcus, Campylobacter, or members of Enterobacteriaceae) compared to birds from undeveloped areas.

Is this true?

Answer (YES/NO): NO